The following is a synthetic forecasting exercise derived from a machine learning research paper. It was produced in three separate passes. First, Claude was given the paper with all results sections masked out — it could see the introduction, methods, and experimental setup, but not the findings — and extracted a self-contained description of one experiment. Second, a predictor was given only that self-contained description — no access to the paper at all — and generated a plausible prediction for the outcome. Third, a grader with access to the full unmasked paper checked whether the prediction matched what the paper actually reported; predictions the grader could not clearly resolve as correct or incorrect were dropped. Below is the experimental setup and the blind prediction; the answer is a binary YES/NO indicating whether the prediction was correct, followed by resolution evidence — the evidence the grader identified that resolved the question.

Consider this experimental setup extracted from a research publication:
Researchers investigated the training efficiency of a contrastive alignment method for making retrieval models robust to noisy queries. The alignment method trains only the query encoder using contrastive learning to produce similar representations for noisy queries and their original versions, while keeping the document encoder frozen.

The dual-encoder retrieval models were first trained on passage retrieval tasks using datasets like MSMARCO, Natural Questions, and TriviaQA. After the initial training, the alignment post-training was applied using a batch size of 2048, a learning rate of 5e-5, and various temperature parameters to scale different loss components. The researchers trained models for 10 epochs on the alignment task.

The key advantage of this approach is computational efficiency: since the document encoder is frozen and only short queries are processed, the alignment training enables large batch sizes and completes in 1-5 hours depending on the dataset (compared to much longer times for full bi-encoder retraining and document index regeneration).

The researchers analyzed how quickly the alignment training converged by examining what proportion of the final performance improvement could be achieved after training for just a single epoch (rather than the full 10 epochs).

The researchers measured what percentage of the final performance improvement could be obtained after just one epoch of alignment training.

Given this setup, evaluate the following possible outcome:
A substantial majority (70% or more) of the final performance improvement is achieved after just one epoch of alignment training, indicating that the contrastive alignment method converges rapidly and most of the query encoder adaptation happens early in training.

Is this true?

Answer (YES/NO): YES